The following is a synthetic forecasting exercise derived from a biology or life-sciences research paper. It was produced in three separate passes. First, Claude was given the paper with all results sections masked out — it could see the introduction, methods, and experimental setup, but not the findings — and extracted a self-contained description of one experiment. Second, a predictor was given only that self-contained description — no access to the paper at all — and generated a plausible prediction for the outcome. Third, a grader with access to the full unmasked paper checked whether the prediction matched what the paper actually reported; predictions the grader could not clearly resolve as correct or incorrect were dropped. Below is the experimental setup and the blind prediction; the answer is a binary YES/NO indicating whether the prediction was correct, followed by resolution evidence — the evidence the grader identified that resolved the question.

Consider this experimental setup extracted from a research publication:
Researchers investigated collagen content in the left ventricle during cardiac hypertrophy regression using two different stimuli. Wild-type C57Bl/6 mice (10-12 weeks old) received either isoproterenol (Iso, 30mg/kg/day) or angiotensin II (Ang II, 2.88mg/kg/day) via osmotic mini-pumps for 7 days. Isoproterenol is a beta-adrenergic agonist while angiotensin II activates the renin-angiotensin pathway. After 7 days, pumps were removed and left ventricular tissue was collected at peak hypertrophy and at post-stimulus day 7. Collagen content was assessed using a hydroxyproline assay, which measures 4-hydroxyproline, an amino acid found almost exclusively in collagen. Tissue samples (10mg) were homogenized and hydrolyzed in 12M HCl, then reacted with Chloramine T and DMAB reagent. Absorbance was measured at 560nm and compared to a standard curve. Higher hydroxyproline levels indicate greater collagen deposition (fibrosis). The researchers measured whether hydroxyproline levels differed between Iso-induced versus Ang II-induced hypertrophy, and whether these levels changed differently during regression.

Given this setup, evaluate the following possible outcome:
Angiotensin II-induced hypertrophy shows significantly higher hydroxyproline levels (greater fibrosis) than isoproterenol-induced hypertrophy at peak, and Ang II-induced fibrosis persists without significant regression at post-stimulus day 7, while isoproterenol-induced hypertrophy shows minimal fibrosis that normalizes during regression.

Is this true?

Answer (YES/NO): NO